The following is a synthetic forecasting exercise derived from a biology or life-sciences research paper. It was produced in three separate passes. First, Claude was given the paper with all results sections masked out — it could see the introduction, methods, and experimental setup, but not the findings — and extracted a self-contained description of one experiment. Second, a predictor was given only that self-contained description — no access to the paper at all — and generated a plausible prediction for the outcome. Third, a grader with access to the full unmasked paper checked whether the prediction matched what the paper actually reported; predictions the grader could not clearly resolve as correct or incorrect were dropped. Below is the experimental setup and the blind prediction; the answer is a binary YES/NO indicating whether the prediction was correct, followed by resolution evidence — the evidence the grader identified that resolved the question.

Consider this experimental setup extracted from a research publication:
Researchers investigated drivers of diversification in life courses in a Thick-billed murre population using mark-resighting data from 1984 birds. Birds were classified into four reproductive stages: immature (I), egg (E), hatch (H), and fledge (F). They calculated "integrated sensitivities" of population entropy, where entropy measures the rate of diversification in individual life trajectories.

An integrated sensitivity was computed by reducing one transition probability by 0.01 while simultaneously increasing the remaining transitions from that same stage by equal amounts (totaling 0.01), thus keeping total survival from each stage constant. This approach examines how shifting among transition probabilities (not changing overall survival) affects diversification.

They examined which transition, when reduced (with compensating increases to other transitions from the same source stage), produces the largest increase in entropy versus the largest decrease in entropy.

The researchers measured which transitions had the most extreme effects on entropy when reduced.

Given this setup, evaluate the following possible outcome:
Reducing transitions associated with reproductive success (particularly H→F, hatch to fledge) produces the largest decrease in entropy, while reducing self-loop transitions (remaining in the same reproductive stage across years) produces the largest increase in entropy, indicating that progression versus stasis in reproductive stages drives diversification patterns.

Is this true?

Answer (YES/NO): NO